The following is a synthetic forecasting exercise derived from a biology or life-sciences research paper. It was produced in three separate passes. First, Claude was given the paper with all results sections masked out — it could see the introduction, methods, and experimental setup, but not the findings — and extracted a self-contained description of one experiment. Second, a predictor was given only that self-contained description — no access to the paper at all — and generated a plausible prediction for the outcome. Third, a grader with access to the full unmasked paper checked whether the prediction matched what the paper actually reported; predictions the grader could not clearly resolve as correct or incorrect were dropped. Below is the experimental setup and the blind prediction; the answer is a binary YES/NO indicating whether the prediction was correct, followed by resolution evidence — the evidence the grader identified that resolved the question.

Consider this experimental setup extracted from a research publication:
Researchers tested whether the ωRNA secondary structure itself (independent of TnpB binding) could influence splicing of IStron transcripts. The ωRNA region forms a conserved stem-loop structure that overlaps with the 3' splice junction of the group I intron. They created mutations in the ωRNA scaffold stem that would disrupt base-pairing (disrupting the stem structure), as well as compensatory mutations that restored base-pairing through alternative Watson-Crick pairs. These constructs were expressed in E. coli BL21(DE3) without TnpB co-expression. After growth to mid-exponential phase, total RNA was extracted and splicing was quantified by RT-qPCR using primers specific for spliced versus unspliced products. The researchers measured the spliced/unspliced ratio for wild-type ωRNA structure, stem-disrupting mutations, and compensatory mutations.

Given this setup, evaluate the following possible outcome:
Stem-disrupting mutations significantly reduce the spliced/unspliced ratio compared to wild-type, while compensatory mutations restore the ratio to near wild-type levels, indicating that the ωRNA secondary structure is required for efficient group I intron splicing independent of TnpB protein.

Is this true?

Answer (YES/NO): NO